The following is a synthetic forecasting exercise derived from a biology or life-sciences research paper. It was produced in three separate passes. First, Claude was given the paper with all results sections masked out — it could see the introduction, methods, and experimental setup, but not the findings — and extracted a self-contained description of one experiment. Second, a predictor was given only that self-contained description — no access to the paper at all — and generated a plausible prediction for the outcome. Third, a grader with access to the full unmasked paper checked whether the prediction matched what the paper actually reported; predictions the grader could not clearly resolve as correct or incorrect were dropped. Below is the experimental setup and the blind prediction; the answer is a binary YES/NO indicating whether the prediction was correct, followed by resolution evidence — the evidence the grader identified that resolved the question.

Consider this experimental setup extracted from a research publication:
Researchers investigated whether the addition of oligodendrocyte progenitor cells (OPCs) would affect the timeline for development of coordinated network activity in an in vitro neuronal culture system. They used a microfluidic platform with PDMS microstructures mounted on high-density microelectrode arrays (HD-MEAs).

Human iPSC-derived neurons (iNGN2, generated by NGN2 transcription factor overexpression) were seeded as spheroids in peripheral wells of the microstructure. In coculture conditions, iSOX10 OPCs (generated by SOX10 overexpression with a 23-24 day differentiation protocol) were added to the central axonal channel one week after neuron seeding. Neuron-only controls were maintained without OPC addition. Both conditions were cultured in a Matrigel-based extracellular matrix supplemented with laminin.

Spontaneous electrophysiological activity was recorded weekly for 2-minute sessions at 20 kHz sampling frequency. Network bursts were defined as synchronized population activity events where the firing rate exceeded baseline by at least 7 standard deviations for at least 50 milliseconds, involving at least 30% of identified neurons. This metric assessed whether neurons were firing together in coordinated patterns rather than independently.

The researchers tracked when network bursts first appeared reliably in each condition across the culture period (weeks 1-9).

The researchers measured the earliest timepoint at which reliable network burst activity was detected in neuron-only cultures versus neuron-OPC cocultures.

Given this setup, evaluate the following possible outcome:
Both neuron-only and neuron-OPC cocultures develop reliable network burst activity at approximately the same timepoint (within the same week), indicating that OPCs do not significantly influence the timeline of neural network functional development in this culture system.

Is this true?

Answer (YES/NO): NO